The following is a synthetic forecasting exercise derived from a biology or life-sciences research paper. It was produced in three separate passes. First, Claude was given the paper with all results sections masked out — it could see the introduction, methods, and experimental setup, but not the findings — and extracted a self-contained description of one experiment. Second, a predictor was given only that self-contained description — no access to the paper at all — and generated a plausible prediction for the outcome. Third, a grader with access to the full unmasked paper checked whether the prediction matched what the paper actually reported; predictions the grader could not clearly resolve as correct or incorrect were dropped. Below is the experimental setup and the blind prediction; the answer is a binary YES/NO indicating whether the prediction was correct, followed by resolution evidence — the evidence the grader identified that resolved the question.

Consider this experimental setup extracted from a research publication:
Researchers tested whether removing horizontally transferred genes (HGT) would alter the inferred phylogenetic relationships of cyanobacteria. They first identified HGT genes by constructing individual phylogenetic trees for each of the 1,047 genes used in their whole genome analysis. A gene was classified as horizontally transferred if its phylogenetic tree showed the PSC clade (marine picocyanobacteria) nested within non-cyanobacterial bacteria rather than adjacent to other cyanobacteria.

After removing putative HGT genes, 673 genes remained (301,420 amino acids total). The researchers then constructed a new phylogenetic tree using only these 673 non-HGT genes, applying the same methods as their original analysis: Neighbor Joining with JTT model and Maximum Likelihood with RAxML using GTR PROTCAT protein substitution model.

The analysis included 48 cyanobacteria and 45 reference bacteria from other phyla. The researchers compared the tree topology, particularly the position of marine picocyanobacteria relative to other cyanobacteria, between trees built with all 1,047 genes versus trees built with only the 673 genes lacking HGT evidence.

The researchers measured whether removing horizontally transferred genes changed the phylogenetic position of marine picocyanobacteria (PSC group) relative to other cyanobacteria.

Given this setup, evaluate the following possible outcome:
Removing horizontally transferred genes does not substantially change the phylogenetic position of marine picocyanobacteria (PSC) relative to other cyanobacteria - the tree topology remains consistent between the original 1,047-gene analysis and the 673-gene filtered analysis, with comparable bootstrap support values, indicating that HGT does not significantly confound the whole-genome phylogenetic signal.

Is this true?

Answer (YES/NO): YES